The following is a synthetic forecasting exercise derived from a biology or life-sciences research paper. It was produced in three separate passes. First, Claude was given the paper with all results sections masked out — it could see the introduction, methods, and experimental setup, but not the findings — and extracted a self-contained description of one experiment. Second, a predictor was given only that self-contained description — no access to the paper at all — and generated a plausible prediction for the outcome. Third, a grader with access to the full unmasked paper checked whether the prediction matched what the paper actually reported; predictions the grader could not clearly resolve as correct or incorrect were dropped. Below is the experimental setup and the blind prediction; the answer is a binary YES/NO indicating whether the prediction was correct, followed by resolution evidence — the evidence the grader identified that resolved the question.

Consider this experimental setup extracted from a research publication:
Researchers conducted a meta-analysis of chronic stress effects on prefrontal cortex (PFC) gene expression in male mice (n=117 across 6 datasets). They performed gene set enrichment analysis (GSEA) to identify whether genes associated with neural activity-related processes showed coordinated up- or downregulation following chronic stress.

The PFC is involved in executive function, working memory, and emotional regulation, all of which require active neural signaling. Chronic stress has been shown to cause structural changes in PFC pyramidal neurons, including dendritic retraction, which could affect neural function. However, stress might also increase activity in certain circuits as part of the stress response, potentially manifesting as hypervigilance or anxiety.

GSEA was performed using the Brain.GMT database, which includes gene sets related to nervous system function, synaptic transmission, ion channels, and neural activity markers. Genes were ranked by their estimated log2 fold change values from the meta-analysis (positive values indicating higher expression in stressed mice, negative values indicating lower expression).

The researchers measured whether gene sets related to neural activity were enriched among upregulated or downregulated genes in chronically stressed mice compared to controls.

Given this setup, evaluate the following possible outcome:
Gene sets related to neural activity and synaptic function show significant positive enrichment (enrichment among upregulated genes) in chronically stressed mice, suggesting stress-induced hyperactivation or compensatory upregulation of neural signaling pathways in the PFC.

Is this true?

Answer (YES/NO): NO